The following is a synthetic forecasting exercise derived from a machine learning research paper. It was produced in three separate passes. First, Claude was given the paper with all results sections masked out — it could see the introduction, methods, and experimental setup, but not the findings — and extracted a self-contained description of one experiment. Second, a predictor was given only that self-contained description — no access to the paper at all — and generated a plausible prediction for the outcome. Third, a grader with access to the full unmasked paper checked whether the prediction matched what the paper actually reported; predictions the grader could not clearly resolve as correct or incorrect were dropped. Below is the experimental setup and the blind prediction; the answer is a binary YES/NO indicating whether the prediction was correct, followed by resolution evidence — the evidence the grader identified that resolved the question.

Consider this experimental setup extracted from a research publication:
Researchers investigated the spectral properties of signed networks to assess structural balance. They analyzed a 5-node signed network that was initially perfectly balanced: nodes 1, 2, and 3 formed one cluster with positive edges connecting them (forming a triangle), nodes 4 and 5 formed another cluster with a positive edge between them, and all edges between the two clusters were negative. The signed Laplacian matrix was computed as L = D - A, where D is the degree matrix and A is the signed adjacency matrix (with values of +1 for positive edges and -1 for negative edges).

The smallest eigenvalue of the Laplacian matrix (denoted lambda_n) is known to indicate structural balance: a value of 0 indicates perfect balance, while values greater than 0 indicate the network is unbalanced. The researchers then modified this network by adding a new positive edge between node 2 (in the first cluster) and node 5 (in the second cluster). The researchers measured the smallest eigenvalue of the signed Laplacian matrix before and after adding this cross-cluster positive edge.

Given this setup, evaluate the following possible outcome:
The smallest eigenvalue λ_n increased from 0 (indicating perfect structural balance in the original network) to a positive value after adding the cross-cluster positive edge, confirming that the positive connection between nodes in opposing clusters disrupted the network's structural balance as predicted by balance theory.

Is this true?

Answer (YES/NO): YES